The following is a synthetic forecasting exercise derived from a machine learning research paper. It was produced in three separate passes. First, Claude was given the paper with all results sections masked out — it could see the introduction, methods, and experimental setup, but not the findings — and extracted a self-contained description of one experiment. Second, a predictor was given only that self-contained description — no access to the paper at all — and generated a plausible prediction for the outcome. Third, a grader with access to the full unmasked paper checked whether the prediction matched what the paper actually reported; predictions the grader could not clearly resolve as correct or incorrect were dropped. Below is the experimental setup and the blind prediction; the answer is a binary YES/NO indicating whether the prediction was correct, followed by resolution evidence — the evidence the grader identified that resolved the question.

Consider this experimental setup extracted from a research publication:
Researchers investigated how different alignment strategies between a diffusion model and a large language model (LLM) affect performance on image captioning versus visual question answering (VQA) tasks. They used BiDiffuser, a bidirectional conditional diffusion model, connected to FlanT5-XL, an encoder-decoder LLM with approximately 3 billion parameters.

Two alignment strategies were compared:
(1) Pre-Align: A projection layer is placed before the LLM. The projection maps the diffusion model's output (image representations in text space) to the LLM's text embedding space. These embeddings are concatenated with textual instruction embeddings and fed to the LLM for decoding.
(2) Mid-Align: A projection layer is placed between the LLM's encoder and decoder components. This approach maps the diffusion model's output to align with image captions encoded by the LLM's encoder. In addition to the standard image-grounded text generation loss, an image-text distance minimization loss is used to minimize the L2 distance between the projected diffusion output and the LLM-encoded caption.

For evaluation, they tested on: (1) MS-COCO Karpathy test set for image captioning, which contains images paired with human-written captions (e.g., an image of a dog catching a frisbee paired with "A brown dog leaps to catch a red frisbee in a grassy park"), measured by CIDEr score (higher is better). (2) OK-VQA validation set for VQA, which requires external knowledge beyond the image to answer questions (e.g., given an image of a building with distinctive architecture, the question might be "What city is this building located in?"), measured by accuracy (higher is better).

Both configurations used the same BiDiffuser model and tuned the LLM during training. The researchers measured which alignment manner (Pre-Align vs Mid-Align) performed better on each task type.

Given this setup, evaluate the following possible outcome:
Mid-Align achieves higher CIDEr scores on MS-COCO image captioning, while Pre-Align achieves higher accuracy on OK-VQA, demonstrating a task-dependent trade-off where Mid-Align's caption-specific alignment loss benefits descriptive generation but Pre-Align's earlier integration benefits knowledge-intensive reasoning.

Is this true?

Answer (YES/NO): YES